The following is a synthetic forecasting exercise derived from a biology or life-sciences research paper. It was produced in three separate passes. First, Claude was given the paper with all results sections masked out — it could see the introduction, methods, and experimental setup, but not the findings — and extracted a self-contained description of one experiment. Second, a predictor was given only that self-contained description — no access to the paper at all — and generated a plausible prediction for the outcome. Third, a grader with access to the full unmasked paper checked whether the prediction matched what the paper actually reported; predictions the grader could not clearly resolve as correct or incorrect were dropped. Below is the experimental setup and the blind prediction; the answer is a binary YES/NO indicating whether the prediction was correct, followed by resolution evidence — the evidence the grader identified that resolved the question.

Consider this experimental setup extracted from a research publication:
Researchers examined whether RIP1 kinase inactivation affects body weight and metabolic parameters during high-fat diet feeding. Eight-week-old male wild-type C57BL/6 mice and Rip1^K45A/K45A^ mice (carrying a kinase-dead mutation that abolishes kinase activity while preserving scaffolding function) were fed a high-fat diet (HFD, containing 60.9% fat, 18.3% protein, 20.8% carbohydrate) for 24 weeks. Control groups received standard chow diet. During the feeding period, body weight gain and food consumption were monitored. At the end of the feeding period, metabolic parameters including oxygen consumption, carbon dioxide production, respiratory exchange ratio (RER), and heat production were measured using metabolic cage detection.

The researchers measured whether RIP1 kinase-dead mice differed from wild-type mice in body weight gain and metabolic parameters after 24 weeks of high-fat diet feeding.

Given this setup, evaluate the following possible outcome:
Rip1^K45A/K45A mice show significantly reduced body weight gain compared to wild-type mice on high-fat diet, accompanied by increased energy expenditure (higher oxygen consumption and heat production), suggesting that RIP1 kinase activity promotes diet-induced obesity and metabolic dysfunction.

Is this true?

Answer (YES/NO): NO